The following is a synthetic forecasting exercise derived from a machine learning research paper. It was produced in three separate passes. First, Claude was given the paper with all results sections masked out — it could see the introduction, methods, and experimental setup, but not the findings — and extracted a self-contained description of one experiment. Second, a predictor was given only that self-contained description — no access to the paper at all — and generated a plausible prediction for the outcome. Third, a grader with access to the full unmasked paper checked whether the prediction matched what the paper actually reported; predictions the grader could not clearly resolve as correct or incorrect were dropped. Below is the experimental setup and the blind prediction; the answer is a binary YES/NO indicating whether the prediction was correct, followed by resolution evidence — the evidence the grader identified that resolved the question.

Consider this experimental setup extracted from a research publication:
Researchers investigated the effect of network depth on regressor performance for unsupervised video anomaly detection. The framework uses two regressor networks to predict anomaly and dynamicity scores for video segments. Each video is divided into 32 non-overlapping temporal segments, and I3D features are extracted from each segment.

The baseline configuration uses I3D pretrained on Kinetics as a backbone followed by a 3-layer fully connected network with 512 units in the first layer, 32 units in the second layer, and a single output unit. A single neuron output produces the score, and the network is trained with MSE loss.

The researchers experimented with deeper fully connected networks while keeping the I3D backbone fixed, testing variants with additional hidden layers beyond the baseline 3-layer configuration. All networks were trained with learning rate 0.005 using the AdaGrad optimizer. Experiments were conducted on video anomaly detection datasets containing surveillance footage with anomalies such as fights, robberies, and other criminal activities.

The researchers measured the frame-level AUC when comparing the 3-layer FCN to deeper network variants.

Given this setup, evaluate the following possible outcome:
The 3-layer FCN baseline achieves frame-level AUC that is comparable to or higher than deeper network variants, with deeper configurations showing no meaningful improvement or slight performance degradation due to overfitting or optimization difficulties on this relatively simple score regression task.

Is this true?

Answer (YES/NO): YES